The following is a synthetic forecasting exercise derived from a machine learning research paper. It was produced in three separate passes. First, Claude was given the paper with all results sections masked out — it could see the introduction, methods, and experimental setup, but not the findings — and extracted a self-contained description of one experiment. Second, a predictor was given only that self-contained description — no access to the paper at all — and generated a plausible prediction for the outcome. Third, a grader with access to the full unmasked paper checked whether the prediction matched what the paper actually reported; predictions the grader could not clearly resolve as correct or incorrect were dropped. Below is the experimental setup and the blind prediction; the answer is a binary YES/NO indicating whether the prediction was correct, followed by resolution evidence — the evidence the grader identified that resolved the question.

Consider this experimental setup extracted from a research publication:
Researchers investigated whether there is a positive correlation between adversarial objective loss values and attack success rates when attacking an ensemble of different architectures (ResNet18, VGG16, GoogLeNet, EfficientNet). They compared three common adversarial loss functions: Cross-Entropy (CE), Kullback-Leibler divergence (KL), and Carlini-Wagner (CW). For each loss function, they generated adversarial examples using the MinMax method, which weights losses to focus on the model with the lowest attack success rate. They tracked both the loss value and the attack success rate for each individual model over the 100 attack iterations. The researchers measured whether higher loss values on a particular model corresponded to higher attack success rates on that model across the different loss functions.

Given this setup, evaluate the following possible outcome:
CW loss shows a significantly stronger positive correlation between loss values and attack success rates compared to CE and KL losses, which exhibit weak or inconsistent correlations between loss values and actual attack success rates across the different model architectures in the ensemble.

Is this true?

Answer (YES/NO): YES